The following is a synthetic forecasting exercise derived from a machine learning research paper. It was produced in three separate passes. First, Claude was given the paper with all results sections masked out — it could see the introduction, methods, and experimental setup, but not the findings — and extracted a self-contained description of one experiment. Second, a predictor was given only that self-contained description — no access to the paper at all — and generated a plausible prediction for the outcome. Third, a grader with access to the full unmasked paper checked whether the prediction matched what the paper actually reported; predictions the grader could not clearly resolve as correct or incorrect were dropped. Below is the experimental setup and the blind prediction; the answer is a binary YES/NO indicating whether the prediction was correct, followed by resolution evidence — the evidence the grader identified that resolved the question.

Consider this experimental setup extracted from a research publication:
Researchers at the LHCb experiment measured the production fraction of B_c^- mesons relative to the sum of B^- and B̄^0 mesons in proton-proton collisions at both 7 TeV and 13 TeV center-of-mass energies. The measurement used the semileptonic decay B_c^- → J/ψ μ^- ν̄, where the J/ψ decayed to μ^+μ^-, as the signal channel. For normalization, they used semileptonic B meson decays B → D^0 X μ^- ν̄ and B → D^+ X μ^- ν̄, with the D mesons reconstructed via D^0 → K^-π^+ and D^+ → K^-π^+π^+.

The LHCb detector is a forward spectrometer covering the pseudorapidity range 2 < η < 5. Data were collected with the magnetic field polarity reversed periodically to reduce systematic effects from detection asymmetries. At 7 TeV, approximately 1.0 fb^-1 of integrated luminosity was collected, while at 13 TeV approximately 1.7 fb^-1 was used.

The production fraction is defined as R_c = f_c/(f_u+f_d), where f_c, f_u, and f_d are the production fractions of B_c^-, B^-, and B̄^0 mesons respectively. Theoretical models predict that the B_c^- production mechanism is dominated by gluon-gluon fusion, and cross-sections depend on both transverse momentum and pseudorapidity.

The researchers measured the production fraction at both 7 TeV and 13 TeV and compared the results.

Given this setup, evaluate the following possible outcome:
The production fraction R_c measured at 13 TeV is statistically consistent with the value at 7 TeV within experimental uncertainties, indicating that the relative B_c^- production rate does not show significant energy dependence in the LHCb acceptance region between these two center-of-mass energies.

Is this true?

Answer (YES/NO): YES